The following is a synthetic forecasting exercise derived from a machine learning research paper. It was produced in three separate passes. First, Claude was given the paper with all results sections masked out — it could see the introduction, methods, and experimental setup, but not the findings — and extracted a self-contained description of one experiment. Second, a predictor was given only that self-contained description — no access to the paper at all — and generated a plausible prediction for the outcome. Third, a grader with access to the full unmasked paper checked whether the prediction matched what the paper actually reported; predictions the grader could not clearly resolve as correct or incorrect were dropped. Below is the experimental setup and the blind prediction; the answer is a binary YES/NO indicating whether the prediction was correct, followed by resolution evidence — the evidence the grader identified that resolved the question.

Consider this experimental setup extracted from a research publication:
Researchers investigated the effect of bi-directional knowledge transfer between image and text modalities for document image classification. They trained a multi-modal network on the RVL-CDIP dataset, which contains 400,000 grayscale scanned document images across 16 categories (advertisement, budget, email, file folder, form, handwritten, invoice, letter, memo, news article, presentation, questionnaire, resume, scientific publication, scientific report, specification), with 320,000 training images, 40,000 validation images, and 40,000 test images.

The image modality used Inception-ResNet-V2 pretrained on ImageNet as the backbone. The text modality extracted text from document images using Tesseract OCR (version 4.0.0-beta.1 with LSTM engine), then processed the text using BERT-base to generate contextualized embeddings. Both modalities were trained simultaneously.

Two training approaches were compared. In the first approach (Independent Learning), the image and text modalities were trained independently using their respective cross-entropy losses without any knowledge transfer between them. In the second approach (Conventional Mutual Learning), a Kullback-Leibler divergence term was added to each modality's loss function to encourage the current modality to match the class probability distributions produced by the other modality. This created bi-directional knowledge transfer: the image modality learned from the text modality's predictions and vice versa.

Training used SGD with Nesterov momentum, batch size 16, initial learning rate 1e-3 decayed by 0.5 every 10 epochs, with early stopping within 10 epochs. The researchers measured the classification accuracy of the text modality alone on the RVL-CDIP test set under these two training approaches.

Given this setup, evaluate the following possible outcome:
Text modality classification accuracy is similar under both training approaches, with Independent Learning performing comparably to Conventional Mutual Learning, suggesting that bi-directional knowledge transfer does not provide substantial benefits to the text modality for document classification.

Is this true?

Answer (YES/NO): NO